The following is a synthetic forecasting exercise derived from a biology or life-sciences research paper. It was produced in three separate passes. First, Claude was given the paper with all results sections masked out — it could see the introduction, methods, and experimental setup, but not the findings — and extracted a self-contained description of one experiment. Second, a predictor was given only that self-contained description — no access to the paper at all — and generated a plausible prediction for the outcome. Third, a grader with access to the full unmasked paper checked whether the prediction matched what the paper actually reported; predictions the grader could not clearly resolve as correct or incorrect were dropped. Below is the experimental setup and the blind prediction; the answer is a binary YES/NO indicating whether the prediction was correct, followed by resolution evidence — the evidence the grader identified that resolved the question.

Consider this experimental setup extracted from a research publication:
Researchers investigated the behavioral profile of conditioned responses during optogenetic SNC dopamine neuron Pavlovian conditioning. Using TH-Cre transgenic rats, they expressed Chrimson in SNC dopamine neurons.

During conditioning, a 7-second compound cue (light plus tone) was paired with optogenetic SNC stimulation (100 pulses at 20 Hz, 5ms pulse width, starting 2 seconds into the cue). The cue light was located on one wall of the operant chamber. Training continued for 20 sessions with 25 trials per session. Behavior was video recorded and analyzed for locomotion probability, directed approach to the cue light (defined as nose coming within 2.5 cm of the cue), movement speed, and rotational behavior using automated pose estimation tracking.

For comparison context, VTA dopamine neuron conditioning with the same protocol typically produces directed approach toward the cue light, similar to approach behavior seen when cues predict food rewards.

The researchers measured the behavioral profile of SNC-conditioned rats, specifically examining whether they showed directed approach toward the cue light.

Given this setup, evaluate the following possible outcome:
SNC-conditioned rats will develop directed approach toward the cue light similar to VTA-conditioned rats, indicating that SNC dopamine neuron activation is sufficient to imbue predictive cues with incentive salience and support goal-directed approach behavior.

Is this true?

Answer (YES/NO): NO